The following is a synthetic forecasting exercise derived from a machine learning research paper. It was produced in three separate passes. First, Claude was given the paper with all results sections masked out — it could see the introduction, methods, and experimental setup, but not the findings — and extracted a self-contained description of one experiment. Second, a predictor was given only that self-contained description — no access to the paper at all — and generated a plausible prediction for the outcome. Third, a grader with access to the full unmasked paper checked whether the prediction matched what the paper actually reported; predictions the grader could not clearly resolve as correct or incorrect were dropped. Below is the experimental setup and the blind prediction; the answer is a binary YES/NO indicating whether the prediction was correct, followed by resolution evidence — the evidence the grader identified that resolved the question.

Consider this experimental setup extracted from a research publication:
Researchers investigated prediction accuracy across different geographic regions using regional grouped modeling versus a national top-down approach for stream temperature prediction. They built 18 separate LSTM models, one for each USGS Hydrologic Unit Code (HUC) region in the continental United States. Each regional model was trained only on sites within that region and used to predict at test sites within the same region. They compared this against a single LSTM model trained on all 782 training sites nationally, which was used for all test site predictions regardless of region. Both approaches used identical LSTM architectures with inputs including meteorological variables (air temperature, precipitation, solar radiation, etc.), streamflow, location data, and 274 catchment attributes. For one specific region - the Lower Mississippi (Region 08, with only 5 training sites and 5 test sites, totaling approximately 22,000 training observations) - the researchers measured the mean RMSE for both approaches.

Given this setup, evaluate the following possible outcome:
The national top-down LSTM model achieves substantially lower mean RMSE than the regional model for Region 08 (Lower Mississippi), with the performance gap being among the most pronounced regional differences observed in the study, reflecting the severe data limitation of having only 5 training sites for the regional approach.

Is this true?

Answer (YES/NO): YES